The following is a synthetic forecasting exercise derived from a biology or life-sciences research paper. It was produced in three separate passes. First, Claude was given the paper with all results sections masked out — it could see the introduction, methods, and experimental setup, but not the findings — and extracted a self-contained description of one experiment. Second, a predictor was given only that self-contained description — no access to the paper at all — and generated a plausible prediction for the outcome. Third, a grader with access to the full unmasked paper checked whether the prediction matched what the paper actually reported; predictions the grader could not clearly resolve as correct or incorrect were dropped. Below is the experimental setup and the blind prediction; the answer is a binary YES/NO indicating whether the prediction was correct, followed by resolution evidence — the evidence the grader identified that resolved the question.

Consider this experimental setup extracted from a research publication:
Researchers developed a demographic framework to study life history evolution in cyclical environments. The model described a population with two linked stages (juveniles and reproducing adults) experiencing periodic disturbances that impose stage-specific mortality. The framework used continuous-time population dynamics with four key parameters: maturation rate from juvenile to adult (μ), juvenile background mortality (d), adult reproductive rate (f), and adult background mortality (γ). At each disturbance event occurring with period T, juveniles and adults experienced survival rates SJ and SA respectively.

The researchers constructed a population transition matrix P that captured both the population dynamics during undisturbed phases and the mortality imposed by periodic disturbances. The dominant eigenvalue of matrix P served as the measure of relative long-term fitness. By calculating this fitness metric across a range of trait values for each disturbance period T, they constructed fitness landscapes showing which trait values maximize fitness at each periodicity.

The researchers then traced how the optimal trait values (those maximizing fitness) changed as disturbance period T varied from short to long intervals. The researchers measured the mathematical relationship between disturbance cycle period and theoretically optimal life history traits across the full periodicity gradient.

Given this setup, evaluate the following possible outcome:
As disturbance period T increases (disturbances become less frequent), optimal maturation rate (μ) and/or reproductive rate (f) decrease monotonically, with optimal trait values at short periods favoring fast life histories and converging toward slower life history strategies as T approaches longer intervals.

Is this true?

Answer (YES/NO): NO